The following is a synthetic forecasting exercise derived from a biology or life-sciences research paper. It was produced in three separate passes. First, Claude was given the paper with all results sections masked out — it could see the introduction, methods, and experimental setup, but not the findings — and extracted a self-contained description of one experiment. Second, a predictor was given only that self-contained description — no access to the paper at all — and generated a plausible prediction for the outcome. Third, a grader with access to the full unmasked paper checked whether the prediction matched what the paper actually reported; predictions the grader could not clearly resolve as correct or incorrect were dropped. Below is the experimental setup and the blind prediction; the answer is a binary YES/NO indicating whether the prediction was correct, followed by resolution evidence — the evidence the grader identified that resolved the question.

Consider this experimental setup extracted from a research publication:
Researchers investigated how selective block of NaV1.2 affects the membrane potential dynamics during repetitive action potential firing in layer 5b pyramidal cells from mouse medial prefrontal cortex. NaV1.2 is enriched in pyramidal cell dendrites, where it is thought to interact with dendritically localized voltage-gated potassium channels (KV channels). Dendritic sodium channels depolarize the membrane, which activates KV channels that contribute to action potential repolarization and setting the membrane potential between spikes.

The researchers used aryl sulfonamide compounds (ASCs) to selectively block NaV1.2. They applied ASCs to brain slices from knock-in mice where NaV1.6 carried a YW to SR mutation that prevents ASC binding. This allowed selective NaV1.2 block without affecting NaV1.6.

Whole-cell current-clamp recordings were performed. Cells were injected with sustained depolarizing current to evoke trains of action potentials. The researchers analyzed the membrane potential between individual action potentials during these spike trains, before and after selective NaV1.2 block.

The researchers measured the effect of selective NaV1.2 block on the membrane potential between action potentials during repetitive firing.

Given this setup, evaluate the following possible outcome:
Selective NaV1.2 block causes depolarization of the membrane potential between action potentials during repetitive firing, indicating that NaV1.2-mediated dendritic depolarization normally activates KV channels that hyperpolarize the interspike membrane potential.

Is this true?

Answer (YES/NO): YES